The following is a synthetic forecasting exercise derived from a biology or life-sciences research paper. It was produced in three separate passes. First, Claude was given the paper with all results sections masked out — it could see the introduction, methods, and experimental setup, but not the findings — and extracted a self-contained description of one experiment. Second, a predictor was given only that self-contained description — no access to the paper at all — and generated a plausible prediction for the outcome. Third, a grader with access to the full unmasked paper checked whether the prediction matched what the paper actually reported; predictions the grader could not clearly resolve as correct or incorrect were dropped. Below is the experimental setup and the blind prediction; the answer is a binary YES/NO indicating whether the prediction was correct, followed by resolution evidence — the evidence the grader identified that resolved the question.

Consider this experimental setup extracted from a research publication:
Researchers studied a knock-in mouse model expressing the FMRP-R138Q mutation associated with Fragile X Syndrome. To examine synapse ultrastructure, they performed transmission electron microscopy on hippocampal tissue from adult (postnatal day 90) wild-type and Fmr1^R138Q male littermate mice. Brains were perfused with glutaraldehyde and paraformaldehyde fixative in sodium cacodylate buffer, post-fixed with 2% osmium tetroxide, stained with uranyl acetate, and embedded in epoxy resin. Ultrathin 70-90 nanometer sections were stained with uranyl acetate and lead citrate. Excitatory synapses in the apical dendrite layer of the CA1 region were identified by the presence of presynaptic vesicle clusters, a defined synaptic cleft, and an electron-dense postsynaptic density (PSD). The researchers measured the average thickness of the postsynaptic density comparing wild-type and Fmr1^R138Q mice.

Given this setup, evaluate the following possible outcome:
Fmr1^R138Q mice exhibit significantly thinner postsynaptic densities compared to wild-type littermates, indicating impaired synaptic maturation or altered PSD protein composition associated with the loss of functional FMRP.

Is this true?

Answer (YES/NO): YES